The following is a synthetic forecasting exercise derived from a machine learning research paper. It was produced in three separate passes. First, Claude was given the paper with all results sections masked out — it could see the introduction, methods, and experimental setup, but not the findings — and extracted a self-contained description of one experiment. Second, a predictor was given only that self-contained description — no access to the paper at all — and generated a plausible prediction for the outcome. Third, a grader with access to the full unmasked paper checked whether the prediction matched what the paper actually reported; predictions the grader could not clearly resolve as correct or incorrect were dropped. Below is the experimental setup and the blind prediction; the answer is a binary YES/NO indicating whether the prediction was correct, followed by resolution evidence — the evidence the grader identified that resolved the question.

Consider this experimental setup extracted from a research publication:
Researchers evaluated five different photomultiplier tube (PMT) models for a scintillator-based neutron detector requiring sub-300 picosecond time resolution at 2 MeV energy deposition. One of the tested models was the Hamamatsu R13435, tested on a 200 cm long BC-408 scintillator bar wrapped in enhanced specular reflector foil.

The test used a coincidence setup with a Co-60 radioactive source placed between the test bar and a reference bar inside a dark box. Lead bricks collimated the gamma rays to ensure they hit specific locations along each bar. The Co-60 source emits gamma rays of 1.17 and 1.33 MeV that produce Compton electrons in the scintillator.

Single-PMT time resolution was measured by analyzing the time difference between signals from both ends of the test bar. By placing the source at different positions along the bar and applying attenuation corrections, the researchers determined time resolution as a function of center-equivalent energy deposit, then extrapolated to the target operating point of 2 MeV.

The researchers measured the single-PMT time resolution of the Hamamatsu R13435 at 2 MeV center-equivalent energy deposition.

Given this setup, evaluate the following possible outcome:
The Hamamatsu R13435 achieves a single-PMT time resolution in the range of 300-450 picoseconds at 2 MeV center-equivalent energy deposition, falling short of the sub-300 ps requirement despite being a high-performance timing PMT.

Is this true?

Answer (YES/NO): YES